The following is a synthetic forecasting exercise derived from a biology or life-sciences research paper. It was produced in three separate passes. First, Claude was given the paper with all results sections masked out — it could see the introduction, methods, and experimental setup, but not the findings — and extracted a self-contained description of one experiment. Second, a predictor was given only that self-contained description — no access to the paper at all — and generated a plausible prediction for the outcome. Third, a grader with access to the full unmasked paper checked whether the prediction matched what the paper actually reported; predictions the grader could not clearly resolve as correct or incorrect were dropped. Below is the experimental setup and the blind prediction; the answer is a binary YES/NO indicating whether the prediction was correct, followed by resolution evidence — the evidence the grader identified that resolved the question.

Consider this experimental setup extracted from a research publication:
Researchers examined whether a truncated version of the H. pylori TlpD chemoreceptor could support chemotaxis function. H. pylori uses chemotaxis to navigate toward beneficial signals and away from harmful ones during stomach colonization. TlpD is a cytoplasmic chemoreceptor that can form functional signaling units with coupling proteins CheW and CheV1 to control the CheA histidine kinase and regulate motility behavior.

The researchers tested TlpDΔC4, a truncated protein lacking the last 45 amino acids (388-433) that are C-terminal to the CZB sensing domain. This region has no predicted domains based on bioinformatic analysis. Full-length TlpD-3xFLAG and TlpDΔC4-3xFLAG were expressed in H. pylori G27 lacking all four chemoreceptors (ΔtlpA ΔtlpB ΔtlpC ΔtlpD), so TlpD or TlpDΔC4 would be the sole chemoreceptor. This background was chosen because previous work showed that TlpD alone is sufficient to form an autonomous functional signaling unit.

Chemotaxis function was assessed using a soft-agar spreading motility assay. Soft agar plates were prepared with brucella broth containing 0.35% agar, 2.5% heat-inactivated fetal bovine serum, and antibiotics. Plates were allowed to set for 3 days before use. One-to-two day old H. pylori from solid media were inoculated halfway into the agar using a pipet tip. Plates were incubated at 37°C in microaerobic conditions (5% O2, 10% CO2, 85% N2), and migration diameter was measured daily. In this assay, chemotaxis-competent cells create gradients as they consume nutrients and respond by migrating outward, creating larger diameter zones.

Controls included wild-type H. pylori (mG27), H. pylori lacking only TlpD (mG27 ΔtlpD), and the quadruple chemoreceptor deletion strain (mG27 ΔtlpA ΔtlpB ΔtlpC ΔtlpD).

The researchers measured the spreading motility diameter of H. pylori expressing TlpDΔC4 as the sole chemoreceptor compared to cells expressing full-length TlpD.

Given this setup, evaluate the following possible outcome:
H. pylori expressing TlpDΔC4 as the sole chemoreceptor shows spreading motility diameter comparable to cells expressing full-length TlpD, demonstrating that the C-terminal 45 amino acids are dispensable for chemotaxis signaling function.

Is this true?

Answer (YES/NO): NO